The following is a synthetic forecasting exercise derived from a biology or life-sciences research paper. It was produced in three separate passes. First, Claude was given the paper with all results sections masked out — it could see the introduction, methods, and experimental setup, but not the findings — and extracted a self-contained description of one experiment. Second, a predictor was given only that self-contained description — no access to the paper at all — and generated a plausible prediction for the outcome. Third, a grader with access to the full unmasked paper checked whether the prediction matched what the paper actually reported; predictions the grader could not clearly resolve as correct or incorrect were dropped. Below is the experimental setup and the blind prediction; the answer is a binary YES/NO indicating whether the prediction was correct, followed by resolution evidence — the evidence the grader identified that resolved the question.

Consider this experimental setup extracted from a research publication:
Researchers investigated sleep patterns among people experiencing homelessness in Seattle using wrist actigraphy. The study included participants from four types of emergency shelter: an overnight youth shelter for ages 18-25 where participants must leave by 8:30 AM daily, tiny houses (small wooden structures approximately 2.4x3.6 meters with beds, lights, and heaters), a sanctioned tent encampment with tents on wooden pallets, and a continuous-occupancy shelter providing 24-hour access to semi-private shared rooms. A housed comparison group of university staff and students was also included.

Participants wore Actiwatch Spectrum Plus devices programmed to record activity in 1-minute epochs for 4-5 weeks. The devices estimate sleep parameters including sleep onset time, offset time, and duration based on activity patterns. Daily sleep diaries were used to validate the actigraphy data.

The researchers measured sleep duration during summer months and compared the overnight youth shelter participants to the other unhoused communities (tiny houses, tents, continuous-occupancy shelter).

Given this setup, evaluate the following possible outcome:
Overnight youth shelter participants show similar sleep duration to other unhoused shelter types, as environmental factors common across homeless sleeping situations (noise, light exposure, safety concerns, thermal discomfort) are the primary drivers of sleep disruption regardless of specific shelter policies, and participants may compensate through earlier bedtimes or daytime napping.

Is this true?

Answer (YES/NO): NO